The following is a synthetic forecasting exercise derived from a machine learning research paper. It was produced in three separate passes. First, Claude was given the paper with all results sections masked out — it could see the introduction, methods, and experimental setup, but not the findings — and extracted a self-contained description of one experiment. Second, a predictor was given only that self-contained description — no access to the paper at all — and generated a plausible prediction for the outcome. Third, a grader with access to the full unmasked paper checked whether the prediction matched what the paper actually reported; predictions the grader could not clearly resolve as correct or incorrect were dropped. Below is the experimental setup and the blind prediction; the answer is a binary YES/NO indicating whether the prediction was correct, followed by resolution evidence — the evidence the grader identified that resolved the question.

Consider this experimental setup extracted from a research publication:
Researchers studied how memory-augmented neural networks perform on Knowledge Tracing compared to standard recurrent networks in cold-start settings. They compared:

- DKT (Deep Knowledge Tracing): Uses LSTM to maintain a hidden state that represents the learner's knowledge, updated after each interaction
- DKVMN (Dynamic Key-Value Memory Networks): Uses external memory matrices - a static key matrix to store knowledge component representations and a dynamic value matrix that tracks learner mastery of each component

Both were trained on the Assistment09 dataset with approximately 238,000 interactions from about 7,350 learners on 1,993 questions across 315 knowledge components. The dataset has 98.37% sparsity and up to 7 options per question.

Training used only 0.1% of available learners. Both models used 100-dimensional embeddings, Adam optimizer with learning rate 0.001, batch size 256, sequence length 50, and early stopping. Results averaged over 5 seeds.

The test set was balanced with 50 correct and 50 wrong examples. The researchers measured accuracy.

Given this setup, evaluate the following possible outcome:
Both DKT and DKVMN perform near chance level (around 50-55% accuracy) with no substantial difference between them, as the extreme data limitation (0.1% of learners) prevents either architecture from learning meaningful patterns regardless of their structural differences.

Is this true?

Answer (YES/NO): NO